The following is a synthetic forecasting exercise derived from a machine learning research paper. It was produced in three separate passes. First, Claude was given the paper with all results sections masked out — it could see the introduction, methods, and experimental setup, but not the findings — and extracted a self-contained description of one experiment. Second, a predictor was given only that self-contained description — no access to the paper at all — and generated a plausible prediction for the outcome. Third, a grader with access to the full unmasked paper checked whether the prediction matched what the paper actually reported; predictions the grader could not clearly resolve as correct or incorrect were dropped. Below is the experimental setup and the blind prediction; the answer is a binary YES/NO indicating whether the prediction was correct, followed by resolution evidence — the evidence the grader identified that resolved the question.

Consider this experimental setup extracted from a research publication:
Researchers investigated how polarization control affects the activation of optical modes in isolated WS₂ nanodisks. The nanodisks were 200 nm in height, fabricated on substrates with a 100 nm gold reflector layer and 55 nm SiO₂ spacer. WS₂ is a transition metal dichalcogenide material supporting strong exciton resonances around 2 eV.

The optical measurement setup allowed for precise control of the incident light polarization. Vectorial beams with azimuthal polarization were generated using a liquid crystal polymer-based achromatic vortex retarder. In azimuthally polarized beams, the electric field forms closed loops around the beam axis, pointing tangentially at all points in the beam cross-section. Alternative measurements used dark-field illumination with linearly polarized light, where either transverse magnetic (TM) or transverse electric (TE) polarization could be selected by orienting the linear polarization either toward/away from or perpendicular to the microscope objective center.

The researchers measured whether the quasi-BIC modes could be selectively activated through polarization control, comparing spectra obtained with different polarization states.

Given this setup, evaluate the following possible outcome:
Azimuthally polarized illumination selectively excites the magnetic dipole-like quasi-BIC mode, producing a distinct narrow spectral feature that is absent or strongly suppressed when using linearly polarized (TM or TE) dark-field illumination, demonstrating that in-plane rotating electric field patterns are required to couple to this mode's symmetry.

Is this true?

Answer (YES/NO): NO